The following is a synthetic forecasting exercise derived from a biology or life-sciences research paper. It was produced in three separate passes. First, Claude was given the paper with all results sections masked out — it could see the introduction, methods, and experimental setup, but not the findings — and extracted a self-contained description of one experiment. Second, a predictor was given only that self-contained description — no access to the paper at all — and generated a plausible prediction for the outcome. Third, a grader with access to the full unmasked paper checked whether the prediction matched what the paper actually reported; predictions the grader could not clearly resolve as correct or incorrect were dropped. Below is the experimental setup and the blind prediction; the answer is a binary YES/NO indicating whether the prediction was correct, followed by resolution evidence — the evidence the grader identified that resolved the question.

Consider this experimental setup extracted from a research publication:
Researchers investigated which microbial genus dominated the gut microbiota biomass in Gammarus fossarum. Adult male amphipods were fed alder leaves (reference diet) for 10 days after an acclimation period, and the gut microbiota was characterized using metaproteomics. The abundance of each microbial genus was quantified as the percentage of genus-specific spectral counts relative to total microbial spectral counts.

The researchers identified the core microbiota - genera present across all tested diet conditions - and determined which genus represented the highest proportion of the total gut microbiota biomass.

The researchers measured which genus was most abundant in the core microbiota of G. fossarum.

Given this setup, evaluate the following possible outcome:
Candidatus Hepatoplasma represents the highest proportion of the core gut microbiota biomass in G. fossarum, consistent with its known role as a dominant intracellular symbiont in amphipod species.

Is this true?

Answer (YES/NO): NO